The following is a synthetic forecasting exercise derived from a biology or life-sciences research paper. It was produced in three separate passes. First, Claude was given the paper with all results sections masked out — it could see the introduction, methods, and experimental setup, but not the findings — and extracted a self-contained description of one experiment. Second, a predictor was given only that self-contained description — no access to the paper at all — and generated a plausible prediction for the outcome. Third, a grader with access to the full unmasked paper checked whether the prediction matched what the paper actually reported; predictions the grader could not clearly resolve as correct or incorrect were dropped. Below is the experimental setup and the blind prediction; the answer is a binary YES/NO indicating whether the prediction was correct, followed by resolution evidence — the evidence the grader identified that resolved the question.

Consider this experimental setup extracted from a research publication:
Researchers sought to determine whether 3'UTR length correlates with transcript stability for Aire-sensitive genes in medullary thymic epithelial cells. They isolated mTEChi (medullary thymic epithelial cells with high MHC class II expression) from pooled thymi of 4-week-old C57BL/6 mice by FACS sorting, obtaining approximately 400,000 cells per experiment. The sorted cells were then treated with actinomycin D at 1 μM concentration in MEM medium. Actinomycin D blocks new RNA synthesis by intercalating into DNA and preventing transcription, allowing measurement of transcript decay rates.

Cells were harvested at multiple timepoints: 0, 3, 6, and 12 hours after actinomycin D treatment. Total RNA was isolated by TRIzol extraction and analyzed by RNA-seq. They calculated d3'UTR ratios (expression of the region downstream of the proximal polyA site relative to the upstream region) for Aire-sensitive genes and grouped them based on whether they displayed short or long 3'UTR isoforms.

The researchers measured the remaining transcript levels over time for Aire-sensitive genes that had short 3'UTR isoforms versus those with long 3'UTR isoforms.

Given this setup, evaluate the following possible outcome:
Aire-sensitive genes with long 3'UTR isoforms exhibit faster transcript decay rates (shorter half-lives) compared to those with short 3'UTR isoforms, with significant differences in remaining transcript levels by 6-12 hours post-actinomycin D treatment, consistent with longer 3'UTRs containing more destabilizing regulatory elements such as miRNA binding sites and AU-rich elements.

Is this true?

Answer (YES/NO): YES